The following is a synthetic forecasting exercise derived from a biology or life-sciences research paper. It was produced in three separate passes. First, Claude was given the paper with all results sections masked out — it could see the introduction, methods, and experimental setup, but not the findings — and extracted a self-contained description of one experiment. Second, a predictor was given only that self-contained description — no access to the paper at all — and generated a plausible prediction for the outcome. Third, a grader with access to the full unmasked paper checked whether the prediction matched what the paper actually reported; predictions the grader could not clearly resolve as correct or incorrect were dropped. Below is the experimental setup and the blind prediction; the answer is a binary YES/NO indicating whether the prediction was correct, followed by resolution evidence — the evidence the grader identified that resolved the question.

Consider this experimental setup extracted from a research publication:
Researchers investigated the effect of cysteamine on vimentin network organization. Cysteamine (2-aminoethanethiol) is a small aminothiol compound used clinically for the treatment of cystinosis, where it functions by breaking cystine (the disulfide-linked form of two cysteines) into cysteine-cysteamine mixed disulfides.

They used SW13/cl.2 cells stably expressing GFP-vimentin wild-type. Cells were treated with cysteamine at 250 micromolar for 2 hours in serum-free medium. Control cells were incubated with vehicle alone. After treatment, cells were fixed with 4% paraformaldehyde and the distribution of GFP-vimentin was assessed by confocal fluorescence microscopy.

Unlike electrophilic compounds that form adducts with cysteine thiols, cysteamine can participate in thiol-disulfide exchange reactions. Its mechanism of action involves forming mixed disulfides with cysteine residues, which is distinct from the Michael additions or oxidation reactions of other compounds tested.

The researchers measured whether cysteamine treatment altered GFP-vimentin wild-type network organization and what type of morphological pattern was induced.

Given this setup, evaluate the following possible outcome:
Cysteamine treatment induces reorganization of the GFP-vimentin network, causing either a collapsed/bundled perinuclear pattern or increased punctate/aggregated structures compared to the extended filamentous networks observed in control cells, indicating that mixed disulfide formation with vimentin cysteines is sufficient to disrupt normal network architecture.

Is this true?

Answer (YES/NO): NO